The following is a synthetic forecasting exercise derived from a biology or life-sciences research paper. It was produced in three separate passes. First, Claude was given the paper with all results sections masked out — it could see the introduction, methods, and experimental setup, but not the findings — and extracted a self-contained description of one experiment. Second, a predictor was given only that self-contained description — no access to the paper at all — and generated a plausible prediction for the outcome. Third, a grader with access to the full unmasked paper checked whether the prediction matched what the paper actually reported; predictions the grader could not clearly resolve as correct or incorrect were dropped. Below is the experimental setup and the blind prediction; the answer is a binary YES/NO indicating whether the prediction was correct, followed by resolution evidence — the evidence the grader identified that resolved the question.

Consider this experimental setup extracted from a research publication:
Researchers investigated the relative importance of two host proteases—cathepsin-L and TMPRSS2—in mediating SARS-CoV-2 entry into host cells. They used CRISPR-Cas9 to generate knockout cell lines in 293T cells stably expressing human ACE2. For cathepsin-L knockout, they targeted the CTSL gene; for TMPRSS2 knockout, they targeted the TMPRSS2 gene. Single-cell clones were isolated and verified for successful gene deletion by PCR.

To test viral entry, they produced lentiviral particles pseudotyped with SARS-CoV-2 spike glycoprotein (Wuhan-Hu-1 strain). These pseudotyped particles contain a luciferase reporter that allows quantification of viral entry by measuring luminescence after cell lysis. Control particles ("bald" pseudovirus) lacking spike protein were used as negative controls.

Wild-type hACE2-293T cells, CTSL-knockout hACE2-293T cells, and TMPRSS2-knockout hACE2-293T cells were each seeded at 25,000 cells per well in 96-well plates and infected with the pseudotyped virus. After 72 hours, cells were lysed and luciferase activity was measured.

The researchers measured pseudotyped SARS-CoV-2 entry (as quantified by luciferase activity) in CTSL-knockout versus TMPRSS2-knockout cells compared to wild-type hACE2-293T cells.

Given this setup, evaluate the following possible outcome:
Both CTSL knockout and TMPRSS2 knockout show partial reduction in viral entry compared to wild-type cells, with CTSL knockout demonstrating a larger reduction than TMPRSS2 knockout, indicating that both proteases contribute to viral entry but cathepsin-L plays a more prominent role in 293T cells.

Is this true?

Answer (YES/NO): YES